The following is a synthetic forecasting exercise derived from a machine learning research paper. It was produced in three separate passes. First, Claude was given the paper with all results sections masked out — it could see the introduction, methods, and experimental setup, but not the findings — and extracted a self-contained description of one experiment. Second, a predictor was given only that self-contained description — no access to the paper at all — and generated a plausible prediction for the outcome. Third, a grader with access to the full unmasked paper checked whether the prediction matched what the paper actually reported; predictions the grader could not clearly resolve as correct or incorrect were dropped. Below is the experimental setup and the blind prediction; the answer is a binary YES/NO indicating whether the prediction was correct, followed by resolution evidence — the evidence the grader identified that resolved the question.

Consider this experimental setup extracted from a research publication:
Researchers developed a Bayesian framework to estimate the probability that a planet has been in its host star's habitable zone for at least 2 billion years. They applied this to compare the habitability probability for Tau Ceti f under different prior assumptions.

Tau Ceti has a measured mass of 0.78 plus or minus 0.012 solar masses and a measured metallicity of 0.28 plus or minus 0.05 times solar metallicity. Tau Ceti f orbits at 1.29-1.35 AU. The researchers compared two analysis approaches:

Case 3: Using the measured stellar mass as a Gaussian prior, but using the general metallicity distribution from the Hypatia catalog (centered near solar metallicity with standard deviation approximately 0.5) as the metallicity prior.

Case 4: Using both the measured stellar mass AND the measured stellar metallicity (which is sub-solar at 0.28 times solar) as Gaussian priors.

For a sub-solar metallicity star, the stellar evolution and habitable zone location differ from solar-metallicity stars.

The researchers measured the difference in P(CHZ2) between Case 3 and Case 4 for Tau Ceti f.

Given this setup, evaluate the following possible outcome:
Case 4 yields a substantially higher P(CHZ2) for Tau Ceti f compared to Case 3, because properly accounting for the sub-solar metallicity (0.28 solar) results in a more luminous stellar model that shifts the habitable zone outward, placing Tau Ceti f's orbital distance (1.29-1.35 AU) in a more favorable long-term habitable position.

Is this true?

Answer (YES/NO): YES